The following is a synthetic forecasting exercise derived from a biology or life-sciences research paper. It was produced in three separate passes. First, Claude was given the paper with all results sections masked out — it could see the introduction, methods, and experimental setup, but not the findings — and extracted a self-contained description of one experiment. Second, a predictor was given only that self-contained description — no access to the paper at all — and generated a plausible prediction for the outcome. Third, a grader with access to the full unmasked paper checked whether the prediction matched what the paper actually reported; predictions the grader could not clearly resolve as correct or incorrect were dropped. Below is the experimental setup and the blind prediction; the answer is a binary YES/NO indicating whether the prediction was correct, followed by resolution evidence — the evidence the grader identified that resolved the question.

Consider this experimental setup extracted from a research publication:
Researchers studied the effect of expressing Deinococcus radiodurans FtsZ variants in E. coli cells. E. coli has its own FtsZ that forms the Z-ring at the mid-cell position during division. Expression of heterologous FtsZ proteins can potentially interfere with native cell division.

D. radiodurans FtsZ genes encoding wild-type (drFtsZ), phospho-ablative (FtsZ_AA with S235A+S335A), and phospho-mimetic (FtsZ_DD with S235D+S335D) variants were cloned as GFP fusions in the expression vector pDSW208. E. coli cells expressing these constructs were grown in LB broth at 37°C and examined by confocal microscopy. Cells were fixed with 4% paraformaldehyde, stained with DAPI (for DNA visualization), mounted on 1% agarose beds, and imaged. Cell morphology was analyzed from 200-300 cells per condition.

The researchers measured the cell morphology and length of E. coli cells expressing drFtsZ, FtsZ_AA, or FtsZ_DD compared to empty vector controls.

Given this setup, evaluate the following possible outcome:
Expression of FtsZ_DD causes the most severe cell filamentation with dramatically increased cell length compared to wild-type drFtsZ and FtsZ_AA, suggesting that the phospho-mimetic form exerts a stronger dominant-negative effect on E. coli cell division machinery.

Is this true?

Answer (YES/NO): NO